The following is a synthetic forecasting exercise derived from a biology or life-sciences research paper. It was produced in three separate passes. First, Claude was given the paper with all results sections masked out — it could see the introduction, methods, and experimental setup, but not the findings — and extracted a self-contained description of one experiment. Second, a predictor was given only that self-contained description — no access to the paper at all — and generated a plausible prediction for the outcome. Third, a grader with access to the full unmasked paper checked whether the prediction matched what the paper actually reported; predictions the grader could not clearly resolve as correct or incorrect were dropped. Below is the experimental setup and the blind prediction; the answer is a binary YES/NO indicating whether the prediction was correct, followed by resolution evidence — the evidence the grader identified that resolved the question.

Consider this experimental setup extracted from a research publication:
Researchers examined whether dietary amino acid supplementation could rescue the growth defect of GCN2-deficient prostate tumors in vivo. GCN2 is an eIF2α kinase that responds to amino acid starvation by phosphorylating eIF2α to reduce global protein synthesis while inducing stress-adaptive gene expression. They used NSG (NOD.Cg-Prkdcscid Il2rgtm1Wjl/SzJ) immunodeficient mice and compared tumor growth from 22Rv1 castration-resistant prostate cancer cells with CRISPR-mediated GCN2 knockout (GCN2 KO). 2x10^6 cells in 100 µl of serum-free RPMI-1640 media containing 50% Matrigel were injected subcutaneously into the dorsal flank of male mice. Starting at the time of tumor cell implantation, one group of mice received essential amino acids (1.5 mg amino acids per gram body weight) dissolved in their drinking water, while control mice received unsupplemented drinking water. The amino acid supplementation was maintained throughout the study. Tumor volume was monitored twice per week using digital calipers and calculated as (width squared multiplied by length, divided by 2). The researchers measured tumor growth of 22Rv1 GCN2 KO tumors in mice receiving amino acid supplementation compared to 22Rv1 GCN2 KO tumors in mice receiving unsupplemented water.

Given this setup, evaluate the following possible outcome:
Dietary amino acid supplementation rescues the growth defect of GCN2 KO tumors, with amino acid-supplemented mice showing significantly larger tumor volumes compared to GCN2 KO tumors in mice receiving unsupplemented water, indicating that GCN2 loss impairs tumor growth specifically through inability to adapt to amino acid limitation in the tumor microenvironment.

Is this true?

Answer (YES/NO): YES